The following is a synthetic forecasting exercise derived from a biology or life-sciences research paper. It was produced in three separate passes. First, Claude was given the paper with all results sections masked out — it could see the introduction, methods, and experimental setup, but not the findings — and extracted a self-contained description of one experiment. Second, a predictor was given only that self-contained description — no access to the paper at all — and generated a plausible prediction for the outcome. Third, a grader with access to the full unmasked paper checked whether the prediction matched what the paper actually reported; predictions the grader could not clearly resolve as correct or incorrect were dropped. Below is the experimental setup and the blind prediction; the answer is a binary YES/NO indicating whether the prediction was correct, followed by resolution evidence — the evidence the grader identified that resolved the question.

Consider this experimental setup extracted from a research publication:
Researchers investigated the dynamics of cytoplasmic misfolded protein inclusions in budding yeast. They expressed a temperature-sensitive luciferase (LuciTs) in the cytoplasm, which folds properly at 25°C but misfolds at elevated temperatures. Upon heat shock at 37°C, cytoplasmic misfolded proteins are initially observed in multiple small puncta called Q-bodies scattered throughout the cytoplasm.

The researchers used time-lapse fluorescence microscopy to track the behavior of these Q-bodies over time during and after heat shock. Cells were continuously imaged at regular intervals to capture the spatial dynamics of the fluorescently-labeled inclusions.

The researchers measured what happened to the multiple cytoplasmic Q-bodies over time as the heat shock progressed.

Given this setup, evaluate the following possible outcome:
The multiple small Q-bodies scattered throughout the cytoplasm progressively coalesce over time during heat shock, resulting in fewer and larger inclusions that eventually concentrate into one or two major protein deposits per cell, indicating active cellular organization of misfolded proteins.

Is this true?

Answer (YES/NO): YES